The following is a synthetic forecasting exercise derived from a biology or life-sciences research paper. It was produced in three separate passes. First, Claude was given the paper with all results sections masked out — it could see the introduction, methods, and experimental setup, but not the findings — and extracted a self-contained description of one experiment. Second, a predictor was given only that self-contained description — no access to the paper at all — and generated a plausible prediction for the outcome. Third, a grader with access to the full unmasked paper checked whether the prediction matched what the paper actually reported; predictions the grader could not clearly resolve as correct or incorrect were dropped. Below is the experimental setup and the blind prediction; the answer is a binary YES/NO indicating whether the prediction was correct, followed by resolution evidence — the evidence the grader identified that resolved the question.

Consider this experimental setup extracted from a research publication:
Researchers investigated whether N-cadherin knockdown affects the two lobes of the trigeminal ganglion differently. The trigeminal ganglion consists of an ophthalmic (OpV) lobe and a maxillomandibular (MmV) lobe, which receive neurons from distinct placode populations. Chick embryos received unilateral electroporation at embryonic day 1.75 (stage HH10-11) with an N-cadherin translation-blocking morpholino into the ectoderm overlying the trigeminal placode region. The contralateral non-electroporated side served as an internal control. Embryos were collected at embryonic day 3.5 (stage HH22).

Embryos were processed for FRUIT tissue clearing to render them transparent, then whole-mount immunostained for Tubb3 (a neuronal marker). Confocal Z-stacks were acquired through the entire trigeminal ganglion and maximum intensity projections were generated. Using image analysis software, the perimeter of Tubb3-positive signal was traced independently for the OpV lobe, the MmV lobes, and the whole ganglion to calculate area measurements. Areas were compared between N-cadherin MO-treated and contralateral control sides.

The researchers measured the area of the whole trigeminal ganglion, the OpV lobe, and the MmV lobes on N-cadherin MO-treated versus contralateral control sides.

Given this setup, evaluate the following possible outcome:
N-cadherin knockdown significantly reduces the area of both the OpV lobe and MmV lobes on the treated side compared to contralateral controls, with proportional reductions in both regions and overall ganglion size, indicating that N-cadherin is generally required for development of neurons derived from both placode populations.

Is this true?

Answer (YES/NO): NO